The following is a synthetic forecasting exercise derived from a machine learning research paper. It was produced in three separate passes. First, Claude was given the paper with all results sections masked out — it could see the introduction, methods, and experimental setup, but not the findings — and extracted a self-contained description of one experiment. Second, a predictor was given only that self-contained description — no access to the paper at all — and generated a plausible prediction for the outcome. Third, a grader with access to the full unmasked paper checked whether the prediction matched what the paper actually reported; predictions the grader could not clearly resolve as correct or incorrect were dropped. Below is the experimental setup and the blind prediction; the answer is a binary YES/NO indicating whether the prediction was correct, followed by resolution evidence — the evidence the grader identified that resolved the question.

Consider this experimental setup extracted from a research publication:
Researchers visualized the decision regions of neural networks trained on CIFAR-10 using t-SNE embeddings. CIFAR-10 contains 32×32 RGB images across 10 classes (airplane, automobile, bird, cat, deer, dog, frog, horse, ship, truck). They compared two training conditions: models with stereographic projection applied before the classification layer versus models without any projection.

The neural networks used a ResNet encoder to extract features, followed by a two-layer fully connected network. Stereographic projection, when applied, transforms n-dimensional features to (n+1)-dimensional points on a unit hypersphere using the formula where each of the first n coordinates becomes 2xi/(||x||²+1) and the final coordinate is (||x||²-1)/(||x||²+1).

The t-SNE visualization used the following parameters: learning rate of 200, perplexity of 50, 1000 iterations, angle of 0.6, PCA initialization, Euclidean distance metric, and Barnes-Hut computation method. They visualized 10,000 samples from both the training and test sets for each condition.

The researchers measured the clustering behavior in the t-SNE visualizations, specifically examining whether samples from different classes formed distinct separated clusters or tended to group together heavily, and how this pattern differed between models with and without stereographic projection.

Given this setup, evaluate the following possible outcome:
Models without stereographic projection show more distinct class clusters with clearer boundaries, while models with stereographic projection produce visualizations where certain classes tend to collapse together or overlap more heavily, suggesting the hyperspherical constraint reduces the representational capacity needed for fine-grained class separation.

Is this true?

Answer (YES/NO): NO